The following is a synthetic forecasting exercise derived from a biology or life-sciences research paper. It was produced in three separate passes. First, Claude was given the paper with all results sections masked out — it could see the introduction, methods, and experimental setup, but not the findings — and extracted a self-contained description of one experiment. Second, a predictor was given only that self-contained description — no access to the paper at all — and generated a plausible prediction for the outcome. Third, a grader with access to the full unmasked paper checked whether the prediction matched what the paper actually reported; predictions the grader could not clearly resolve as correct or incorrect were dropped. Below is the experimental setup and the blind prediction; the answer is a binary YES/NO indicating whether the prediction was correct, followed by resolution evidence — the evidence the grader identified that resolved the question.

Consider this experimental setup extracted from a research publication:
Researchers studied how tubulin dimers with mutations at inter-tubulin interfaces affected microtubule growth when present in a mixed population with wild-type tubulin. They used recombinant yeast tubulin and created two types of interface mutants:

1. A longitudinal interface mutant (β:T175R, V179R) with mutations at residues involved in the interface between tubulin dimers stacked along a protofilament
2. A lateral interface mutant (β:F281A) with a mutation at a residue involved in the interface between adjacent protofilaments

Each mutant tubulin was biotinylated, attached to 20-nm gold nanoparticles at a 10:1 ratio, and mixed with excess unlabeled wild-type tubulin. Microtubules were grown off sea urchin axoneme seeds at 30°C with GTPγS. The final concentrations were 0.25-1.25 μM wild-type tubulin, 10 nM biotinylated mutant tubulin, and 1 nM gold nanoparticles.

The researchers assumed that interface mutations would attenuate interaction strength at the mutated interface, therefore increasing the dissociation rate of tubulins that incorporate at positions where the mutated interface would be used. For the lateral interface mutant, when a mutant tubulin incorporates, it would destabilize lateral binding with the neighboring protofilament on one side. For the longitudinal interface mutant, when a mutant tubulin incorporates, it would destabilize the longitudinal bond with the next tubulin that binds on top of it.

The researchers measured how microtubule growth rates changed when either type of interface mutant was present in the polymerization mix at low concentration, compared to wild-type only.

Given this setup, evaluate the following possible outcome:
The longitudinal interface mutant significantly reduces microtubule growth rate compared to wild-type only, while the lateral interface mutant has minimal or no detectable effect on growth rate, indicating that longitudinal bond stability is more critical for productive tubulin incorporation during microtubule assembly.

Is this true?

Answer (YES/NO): NO